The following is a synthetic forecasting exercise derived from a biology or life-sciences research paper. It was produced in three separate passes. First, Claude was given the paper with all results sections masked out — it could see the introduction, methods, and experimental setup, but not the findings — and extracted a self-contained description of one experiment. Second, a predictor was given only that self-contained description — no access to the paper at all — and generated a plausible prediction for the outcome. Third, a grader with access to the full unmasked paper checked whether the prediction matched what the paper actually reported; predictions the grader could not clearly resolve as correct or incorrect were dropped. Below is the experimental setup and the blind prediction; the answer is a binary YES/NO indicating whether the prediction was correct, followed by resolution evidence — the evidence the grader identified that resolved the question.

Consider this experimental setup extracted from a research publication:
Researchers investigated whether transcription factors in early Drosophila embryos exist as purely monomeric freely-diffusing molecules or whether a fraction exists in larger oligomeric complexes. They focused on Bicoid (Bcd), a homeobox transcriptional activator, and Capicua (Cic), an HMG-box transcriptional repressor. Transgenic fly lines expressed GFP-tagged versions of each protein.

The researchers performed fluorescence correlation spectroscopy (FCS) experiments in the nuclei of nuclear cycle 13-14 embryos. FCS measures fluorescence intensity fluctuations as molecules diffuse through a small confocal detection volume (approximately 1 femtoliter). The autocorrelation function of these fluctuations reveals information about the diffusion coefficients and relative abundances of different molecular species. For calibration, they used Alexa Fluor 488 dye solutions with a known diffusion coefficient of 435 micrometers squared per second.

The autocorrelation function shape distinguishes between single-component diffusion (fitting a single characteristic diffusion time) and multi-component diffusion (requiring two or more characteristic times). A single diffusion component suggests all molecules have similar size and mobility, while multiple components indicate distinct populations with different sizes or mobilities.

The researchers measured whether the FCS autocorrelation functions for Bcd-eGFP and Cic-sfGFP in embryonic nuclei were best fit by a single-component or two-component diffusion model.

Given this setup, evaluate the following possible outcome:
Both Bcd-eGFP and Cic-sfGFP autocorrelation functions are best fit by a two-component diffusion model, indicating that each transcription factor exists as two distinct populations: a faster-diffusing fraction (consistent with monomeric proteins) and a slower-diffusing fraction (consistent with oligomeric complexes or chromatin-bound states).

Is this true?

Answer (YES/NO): YES